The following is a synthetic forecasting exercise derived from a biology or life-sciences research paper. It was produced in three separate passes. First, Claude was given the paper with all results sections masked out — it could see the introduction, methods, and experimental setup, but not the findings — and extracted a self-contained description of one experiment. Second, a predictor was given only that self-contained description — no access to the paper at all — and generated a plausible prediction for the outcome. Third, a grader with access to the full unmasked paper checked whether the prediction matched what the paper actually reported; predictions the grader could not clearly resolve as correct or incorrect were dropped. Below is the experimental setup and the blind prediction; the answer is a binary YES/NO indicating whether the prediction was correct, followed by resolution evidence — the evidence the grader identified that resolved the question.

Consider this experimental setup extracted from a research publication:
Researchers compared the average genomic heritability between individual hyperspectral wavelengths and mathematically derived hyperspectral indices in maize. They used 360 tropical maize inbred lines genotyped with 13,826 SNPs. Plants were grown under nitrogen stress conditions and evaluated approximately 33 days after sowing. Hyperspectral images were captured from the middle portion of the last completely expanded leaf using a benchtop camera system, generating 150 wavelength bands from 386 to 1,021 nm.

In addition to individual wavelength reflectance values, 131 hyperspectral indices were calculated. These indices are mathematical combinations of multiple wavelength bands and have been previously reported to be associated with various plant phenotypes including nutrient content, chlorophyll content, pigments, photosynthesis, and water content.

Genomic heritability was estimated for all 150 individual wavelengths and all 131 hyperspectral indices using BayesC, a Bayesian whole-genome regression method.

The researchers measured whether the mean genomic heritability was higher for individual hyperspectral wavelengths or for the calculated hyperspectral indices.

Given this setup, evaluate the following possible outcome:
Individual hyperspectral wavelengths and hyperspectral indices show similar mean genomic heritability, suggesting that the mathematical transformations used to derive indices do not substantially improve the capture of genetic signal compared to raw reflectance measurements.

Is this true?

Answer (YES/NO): NO